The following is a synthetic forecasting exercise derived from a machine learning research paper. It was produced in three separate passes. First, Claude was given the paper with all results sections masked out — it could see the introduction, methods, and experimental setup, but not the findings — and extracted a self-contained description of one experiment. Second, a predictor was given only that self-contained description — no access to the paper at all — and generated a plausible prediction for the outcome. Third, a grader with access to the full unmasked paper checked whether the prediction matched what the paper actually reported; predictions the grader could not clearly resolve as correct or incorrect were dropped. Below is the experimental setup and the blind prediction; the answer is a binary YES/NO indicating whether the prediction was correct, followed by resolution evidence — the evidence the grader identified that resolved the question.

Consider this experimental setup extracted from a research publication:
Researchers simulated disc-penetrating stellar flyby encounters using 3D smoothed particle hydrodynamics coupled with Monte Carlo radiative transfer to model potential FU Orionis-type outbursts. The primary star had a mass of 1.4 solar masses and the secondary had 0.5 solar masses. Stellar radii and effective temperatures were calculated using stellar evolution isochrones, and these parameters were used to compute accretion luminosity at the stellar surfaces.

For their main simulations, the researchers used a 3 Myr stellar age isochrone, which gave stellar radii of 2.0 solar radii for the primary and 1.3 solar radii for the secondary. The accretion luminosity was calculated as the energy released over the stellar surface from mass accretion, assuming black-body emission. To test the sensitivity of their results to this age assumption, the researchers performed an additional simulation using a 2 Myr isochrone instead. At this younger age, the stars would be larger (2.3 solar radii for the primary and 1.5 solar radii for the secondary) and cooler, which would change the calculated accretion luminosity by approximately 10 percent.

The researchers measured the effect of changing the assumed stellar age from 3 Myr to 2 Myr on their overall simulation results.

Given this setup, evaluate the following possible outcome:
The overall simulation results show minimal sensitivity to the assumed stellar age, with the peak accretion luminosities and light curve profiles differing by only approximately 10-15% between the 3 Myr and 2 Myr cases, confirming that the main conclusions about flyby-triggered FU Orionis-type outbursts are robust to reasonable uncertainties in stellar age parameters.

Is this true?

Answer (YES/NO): NO